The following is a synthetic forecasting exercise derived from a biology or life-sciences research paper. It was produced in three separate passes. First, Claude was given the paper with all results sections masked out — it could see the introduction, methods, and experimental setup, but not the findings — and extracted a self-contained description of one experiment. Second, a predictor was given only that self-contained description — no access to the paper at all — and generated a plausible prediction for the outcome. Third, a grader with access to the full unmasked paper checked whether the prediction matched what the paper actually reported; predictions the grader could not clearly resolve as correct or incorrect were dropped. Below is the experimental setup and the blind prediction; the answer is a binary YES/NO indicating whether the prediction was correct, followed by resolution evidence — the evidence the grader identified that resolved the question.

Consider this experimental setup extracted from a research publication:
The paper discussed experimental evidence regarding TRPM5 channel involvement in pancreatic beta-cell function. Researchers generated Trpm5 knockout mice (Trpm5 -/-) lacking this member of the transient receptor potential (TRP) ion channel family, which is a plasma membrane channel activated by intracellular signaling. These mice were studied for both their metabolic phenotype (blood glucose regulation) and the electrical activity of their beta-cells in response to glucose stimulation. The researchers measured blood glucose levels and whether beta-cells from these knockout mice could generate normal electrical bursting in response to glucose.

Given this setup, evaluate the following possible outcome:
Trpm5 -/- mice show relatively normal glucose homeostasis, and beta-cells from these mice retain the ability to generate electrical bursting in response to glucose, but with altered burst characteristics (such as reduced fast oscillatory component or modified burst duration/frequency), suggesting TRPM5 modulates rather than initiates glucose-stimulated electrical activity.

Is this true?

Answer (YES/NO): NO